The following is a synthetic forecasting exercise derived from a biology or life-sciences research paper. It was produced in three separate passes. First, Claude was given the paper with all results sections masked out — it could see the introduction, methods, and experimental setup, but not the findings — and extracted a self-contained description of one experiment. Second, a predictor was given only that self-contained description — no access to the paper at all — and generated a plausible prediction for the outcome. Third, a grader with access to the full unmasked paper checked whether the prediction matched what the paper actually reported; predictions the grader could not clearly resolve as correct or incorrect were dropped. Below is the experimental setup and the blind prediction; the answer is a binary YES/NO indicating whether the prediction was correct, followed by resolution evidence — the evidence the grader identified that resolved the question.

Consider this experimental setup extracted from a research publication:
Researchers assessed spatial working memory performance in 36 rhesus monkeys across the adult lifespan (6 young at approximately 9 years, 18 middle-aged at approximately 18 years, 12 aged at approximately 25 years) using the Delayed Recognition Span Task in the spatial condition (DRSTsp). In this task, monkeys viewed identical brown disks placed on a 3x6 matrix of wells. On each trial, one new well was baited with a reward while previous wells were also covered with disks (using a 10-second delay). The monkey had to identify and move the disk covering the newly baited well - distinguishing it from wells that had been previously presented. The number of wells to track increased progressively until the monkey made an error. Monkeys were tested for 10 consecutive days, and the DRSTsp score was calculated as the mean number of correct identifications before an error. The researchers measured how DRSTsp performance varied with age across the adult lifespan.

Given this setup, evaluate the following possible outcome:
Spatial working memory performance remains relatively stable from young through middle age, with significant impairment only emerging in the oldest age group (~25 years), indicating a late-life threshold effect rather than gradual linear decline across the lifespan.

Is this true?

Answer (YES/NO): NO